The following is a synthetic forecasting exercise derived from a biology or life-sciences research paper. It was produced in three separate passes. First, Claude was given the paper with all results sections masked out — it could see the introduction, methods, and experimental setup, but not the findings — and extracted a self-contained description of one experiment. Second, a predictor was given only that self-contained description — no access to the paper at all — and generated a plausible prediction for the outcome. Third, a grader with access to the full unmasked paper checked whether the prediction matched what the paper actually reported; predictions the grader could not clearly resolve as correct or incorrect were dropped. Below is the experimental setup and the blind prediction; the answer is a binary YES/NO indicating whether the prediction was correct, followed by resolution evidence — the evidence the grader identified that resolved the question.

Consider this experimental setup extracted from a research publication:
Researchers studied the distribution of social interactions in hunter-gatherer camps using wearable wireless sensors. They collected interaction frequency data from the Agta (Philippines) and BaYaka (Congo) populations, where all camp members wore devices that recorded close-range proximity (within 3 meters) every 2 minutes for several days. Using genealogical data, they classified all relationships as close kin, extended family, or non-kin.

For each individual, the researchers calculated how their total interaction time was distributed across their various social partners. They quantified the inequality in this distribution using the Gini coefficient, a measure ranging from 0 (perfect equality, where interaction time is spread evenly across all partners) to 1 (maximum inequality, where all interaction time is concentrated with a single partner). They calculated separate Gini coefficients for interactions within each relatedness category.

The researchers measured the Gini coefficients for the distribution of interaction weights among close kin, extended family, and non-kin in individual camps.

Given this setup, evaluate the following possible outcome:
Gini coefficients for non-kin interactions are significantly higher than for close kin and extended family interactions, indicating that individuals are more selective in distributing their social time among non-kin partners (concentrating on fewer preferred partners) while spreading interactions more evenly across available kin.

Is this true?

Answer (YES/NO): YES